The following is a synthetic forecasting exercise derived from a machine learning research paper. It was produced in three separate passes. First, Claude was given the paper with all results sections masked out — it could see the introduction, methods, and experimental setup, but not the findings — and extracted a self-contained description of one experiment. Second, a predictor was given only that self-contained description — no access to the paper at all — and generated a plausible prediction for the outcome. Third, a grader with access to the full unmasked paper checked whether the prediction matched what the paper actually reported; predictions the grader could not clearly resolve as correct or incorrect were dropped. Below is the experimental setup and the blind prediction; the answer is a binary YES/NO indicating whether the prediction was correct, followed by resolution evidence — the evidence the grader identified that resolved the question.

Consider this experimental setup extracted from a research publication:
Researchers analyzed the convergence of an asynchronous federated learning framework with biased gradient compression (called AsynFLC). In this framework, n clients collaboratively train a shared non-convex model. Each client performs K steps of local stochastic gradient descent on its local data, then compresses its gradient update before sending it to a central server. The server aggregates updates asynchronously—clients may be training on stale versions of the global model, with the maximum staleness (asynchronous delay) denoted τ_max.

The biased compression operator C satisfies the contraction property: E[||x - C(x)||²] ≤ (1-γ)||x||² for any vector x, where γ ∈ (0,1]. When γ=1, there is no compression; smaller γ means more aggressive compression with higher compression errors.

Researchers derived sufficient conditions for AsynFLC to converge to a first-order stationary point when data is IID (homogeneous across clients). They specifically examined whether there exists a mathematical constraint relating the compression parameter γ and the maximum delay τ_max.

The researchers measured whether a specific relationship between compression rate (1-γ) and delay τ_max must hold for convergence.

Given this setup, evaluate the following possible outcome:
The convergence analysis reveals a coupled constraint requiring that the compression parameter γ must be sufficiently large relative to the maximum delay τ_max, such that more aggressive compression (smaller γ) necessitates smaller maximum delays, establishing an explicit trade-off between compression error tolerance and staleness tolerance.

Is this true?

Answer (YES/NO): YES